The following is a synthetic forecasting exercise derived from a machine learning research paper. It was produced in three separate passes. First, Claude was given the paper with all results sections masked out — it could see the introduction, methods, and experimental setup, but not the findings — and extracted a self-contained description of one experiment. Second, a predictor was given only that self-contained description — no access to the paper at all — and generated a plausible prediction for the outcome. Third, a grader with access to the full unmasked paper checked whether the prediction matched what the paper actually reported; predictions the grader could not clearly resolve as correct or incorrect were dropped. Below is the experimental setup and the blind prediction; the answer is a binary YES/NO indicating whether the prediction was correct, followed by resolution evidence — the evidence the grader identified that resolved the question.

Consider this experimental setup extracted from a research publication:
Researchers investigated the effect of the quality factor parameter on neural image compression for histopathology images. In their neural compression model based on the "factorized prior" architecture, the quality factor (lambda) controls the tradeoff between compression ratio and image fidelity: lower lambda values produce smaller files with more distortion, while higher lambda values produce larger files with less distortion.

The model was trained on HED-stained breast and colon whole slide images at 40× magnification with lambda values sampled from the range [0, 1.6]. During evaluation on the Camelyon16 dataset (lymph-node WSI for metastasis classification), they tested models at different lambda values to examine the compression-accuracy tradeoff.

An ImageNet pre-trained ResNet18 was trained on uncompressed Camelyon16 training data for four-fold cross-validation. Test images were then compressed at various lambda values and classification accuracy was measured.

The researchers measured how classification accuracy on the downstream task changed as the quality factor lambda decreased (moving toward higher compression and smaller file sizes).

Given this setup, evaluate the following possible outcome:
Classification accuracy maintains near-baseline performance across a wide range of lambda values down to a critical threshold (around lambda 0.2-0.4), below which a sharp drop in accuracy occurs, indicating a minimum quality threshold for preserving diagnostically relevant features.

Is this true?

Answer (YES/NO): NO